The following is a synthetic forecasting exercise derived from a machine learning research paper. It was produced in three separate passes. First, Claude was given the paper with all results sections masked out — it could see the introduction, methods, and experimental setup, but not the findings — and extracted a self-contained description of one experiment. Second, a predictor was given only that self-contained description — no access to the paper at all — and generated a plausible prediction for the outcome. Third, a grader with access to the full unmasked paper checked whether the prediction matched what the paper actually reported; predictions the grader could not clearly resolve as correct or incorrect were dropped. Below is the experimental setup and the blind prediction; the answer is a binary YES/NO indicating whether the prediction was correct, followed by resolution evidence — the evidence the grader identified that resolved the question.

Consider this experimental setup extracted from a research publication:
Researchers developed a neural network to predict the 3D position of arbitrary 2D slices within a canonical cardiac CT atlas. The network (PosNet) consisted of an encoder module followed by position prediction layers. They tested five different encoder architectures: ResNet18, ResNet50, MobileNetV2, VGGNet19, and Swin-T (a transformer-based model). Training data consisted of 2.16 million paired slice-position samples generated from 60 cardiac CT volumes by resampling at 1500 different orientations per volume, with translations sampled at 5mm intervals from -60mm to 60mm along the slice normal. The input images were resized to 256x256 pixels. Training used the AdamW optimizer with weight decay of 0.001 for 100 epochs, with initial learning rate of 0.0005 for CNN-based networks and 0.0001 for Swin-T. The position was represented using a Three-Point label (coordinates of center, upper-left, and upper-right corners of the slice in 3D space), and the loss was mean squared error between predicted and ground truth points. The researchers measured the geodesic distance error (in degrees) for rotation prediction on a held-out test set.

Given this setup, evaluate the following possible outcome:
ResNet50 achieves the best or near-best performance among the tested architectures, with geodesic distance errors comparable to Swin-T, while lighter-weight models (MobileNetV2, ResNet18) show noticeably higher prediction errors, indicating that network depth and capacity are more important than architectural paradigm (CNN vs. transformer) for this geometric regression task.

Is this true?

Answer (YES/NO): NO